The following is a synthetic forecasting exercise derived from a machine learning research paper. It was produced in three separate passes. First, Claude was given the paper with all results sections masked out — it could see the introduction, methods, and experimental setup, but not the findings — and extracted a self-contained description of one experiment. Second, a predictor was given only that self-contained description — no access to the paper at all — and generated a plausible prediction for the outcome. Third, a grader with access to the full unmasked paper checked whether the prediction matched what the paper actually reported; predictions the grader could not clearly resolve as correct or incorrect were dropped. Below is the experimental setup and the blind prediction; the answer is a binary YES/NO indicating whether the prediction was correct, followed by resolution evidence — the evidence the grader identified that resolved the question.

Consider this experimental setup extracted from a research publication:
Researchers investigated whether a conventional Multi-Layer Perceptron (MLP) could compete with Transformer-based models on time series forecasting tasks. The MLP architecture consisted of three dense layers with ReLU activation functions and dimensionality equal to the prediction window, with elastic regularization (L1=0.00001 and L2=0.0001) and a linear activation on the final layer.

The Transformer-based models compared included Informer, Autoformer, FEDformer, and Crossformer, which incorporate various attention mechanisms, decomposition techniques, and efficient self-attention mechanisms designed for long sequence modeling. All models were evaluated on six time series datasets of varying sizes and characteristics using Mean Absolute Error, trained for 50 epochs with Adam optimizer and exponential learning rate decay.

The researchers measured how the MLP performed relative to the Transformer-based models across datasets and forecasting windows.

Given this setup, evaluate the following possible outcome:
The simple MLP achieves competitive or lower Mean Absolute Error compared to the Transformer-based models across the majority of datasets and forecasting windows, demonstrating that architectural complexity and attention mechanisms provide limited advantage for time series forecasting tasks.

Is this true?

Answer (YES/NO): YES